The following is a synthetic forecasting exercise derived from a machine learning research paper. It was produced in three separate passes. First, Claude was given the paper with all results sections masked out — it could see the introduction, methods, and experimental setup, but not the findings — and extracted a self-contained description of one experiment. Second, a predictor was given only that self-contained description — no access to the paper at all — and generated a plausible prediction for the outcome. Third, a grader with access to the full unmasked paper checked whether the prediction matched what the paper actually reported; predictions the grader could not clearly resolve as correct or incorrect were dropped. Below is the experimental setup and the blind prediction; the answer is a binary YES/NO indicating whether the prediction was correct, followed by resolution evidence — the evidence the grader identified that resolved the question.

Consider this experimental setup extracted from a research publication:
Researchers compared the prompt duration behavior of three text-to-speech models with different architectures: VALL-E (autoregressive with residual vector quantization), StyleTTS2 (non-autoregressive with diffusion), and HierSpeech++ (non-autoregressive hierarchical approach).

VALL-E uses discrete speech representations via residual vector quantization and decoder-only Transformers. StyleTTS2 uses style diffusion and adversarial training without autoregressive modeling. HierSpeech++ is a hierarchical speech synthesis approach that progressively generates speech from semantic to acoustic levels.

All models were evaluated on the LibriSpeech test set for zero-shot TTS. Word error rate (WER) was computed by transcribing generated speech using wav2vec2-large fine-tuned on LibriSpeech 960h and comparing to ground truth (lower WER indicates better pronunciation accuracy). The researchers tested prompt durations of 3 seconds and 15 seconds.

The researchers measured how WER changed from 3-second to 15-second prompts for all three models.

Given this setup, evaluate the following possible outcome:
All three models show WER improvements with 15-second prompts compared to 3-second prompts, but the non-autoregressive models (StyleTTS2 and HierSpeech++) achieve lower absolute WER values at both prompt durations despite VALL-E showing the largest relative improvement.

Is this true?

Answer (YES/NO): NO